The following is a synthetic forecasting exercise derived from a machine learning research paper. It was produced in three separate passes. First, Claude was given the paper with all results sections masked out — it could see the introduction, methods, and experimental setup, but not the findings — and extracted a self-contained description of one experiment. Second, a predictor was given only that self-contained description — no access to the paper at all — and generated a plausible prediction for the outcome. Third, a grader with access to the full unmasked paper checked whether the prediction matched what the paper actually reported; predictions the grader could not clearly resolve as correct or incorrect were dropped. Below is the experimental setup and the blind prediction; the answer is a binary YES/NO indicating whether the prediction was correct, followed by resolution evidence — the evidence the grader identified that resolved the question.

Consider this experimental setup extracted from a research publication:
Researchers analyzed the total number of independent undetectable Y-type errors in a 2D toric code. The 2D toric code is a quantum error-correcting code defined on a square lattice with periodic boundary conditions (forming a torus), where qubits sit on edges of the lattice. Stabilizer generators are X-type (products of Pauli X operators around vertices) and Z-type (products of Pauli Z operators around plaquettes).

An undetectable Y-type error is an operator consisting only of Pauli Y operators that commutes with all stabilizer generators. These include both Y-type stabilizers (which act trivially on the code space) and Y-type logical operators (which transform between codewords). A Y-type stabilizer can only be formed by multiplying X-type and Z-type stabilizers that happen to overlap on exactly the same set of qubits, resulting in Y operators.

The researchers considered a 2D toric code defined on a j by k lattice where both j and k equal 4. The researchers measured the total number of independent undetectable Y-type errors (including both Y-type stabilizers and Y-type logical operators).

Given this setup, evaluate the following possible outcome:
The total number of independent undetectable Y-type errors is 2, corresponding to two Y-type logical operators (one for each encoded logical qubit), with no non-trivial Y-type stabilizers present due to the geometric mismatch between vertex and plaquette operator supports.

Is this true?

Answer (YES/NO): NO